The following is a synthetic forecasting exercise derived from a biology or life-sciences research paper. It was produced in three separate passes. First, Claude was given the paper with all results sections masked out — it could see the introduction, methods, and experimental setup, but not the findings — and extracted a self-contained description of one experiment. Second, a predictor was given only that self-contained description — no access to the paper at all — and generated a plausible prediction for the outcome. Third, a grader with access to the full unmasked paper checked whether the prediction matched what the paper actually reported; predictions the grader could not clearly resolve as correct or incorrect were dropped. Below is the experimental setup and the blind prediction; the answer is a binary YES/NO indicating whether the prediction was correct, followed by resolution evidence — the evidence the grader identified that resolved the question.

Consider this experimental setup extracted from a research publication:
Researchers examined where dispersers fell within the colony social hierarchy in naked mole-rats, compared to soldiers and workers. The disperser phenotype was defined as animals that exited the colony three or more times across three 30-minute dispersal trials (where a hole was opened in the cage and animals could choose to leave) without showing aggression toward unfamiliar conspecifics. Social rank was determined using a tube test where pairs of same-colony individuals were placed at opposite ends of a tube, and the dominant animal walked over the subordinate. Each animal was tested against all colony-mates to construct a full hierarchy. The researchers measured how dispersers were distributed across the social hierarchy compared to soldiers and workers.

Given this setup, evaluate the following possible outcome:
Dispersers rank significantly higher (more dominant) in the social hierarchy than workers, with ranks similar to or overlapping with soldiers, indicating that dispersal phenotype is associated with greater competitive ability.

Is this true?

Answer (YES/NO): NO